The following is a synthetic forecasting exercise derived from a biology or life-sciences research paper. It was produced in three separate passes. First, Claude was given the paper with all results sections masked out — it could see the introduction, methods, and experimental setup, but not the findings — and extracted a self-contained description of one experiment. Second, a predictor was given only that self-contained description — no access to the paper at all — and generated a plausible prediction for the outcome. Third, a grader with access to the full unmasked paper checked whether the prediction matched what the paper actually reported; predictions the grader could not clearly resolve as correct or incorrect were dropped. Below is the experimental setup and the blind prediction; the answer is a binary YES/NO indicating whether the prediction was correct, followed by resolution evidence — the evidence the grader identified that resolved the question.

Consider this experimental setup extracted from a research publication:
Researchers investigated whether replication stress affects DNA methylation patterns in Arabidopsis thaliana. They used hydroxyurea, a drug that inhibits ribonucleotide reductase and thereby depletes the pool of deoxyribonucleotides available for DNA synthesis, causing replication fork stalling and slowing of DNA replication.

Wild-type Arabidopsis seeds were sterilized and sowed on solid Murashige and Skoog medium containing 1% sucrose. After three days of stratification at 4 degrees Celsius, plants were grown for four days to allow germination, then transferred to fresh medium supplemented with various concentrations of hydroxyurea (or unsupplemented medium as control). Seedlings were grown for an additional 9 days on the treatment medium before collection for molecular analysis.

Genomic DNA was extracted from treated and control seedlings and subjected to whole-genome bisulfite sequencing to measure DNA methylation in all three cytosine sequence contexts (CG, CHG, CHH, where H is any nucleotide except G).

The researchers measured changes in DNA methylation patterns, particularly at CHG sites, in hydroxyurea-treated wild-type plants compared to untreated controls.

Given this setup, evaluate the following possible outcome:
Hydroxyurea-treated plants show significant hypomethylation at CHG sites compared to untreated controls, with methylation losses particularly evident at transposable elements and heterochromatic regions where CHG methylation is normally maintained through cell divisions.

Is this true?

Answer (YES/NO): NO